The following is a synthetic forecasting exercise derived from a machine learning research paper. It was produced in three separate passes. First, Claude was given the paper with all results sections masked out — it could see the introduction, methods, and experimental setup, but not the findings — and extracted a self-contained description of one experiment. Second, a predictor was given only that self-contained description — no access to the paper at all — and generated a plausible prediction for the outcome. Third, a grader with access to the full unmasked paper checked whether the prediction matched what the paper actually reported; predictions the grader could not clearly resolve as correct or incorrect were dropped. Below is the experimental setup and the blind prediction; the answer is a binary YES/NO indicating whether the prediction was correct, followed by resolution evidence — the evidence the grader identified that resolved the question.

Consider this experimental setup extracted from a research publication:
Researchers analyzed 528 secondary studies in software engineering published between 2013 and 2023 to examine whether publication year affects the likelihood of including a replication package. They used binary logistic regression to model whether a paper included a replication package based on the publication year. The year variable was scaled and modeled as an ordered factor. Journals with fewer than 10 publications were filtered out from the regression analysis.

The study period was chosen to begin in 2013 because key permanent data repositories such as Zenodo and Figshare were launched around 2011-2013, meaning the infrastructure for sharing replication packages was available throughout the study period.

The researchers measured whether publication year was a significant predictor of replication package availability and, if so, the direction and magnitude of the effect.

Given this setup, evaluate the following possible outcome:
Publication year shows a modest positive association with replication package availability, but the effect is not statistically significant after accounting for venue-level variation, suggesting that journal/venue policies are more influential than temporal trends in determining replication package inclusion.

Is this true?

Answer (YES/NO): NO